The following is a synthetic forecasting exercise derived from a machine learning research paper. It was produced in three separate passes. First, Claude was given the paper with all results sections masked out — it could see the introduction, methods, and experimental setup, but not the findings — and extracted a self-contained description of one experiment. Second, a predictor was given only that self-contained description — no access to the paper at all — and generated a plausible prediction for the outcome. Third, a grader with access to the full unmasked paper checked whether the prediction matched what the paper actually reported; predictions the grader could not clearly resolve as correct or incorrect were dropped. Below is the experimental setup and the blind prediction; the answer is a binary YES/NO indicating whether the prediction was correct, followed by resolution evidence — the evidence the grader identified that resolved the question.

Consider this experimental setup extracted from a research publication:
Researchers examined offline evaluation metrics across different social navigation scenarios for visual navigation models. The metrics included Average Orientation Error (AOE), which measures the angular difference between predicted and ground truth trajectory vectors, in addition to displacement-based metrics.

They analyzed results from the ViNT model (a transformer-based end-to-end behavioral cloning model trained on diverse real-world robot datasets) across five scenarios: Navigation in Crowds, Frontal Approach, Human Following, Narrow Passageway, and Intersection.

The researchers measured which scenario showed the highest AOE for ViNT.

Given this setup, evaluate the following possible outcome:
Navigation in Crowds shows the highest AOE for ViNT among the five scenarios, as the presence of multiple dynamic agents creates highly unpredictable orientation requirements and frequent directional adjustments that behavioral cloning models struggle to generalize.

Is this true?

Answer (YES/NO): NO